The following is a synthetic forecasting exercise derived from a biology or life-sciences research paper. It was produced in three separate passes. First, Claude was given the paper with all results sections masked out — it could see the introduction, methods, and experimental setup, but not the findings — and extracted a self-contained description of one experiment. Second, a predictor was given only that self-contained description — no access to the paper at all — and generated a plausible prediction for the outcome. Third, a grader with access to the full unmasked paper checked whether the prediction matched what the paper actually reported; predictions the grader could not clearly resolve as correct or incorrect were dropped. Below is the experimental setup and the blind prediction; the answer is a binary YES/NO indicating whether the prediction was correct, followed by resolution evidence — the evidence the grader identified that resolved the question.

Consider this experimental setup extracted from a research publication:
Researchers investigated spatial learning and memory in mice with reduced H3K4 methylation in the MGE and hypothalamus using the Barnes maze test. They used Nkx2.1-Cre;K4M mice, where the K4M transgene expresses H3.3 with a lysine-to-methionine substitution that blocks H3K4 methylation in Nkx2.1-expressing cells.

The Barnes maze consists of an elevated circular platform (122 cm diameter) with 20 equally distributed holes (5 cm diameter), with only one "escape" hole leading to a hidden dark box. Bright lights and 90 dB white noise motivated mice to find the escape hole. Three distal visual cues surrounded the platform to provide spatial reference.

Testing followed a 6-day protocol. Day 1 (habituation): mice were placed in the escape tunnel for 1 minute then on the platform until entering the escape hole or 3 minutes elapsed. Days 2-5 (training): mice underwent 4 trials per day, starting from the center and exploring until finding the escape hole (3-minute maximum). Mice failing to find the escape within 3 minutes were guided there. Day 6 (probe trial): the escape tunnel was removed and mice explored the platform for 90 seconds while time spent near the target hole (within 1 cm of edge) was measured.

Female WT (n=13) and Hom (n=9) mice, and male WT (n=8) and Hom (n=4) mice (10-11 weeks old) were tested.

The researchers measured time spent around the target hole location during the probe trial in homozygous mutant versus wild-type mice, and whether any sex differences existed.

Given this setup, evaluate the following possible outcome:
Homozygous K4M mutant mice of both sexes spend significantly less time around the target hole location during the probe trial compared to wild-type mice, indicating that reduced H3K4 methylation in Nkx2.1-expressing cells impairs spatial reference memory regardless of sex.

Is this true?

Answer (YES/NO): NO